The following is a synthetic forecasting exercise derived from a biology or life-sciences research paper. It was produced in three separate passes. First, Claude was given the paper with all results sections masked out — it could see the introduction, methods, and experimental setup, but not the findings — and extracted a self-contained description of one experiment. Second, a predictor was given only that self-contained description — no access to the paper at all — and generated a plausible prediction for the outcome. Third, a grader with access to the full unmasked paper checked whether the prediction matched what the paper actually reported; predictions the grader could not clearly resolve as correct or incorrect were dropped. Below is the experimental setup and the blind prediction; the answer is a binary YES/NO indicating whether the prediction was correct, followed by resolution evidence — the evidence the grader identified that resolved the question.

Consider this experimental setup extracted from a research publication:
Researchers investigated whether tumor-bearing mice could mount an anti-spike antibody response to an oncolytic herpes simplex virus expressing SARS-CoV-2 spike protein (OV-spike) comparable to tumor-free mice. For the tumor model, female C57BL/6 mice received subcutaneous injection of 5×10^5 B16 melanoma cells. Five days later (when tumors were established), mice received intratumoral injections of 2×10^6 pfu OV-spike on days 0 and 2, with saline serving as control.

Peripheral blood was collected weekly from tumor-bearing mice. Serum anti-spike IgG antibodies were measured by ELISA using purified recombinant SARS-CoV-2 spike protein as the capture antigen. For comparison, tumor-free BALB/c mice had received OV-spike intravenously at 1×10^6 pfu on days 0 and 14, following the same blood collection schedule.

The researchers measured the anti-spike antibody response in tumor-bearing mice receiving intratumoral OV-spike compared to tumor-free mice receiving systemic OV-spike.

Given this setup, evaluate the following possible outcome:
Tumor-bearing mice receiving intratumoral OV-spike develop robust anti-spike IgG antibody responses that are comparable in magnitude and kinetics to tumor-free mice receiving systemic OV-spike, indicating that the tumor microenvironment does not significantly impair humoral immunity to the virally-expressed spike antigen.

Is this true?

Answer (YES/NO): YES